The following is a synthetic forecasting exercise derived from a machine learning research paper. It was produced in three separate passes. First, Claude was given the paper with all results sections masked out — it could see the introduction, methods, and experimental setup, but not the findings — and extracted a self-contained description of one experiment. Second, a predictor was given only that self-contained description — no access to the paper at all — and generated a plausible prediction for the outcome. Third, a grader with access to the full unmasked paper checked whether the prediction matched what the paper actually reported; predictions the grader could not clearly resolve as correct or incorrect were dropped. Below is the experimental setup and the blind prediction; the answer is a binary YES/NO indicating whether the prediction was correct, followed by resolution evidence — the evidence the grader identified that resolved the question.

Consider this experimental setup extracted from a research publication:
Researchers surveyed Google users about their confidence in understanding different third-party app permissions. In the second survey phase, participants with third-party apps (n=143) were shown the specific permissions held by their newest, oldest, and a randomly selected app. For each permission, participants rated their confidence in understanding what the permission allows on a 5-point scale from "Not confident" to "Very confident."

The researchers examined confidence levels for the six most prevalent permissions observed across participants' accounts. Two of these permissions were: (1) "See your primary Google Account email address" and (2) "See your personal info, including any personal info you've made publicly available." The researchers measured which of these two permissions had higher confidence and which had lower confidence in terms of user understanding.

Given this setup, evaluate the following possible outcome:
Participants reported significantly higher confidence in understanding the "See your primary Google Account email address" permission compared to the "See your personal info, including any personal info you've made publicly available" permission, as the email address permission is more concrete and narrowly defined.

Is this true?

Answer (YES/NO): NO